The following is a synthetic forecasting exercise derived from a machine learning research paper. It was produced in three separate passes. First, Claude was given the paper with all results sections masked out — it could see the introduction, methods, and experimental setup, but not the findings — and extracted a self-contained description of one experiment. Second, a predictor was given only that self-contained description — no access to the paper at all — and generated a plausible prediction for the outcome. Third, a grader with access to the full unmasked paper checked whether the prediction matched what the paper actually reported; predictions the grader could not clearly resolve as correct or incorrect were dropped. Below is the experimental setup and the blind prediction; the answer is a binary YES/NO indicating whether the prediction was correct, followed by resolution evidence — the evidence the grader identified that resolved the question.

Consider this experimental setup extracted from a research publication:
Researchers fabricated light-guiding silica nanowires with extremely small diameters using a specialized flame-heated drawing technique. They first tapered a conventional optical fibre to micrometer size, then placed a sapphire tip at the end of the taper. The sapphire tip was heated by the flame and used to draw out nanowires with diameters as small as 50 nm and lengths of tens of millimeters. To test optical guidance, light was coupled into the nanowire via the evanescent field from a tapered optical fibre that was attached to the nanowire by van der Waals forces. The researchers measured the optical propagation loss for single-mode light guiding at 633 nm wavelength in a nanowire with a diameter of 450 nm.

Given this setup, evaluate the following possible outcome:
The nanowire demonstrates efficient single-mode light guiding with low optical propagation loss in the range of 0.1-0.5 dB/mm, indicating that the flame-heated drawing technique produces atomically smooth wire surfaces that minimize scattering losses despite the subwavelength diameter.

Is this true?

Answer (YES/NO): NO